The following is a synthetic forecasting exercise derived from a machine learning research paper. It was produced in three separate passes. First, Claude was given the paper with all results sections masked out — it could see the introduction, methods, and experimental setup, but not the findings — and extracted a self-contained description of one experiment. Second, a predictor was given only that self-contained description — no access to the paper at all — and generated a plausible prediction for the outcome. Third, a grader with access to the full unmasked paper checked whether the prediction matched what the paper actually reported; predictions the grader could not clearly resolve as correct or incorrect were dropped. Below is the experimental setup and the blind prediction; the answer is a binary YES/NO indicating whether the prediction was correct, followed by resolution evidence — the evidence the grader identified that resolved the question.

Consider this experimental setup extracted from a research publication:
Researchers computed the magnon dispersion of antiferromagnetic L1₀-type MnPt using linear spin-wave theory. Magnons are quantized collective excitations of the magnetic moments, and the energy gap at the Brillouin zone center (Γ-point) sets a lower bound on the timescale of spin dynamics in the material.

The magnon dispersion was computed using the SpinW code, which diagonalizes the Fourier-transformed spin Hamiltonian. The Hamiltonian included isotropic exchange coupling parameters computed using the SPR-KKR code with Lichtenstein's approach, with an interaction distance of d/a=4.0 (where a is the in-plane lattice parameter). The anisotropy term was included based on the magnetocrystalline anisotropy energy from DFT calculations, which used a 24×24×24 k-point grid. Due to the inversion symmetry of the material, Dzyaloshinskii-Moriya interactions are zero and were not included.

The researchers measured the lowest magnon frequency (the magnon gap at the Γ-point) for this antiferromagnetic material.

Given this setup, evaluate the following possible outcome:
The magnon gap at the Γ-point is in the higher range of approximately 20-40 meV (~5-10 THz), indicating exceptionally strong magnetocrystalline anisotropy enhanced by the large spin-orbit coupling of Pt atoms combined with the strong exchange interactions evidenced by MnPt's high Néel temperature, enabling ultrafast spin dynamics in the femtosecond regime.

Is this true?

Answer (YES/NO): NO